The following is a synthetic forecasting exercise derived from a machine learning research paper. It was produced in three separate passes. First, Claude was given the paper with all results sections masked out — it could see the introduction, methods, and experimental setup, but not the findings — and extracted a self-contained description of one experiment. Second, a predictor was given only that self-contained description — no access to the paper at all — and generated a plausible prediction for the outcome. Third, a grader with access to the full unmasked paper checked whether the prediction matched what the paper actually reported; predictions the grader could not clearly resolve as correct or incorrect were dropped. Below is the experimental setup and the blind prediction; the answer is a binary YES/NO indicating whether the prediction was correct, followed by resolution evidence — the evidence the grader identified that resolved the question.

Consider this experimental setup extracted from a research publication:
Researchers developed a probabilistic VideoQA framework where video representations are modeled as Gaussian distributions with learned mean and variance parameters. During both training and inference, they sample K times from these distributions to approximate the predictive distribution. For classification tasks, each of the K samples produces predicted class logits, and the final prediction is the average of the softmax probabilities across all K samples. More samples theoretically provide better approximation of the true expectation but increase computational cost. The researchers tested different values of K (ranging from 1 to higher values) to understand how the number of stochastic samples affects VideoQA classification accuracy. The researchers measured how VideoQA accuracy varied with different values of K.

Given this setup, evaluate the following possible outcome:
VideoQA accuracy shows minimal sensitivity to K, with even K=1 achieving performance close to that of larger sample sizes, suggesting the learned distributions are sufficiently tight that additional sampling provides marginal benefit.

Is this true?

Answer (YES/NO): YES